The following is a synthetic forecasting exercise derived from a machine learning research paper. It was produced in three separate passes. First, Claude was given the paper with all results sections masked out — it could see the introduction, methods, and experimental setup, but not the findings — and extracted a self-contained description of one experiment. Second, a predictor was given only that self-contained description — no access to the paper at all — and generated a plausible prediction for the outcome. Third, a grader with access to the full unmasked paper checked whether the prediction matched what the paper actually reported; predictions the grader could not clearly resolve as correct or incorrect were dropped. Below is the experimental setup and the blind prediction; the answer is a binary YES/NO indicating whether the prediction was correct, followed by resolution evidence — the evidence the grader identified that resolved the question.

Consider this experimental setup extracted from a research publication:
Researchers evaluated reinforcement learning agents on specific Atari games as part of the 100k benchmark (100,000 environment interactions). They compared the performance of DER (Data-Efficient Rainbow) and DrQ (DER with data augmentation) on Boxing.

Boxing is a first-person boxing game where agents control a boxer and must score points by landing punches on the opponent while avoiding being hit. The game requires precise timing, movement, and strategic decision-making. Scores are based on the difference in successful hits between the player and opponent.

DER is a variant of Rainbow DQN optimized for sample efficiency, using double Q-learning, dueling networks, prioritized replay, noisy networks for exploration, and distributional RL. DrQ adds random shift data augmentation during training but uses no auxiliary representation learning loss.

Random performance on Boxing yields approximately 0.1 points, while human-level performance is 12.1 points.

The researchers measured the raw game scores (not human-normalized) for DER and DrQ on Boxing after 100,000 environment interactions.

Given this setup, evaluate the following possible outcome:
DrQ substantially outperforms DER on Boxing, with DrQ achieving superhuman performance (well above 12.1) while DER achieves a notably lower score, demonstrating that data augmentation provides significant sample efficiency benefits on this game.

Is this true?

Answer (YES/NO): NO